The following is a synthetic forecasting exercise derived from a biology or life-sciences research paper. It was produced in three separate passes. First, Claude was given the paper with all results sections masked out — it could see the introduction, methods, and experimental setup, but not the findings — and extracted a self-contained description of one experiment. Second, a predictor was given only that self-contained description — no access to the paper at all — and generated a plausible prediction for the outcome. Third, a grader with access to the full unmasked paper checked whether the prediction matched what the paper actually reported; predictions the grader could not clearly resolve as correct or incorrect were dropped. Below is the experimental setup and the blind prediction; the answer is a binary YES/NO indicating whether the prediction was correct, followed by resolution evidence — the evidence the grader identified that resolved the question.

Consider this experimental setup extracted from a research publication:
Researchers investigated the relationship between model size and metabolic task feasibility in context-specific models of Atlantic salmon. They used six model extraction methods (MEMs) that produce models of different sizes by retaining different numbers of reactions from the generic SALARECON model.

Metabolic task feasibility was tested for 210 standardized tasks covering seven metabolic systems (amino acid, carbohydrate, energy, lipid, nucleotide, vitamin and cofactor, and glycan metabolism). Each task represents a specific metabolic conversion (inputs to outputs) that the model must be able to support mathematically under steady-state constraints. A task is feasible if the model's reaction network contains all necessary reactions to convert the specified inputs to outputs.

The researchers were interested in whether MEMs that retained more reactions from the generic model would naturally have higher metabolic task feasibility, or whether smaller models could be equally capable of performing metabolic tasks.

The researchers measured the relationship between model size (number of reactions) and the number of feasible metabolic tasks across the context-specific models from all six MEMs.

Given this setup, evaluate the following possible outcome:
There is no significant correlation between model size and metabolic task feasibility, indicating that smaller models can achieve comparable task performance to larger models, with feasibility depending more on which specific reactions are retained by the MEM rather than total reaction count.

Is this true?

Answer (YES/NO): NO